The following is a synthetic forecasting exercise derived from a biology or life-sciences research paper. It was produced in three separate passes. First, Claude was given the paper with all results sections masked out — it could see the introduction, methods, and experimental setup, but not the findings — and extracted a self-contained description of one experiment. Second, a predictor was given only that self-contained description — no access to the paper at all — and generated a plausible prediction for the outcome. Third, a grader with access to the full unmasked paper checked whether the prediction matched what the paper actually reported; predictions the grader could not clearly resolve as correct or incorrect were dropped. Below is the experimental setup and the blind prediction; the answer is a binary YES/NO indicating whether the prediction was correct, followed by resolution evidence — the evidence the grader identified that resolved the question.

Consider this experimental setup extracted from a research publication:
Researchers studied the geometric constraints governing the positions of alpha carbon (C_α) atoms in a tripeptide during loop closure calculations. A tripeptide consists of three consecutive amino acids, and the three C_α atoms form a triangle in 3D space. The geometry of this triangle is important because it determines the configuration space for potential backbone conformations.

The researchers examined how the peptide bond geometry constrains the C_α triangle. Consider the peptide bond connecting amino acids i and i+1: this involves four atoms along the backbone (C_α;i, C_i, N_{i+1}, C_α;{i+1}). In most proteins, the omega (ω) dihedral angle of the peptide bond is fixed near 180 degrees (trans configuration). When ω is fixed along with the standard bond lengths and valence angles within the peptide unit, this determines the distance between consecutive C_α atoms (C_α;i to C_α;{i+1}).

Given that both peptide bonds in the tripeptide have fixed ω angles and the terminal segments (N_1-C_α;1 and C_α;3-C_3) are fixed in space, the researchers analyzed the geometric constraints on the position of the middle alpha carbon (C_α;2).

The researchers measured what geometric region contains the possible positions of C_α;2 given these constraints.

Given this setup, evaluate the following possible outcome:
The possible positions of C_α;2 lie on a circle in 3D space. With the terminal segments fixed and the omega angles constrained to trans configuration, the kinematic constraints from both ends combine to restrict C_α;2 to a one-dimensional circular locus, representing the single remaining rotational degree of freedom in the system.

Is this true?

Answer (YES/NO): YES